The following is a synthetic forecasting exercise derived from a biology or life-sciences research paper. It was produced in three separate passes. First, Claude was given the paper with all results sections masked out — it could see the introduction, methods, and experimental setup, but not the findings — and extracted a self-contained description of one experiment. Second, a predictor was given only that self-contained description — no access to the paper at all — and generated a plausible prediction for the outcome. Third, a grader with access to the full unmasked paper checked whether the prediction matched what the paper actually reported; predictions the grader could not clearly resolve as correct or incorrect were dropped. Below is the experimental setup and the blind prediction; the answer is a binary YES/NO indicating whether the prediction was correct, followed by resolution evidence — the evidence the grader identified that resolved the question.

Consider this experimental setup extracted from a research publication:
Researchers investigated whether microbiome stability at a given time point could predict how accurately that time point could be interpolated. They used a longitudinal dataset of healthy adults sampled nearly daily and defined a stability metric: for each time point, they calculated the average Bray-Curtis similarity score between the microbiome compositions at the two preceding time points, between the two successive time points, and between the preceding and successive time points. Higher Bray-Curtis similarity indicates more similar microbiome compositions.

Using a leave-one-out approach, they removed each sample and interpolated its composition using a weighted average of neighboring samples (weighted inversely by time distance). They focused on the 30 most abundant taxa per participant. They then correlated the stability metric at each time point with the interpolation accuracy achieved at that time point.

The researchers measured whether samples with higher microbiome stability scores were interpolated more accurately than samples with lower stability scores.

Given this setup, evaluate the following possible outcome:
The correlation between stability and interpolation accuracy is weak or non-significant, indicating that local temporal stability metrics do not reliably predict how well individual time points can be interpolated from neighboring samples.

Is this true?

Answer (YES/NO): NO